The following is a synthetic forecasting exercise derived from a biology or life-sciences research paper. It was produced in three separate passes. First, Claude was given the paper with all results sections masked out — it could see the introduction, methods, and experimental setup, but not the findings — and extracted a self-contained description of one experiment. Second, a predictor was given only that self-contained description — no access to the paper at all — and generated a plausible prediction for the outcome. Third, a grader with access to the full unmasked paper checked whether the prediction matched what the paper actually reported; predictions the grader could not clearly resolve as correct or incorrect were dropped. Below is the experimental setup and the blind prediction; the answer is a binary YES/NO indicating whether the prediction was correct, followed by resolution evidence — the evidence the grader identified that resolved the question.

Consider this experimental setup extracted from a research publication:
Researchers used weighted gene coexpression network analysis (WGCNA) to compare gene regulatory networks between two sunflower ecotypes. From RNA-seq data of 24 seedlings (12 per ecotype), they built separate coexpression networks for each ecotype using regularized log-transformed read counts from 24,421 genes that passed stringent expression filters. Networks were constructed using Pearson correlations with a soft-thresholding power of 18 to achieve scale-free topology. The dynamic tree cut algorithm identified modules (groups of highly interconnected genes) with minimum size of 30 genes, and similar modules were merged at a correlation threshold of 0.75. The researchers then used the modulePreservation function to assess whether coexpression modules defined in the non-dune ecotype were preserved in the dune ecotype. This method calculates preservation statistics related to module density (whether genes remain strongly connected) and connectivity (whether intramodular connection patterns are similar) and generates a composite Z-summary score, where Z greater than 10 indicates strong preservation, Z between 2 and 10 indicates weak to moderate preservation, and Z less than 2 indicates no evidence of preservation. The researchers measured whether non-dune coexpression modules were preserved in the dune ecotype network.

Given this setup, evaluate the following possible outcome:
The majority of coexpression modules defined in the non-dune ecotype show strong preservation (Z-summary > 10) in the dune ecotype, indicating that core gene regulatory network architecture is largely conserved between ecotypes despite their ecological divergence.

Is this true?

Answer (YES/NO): NO